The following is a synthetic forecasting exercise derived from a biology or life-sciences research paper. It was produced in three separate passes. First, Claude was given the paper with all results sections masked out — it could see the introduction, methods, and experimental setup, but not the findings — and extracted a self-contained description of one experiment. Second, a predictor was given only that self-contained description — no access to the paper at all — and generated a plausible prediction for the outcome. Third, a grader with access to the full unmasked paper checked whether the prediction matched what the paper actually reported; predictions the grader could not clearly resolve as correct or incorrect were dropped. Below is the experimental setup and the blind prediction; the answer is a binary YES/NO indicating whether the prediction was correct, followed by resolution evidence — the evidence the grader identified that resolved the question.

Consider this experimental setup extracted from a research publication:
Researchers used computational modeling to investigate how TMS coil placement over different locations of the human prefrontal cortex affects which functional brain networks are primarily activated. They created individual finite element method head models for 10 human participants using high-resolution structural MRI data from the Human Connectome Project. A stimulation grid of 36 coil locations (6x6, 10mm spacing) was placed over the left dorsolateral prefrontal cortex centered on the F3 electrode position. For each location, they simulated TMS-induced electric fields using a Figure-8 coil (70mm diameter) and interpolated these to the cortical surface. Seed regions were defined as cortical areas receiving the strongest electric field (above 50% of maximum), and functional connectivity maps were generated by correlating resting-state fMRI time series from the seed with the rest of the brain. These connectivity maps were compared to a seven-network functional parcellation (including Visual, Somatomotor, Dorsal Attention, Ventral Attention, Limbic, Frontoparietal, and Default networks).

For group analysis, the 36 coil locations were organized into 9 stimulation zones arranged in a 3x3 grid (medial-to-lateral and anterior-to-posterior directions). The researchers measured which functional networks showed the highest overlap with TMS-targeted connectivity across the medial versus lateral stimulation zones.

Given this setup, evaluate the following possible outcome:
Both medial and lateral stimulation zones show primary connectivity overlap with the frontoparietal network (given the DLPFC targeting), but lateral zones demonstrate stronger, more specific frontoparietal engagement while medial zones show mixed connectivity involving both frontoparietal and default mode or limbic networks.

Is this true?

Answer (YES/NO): NO